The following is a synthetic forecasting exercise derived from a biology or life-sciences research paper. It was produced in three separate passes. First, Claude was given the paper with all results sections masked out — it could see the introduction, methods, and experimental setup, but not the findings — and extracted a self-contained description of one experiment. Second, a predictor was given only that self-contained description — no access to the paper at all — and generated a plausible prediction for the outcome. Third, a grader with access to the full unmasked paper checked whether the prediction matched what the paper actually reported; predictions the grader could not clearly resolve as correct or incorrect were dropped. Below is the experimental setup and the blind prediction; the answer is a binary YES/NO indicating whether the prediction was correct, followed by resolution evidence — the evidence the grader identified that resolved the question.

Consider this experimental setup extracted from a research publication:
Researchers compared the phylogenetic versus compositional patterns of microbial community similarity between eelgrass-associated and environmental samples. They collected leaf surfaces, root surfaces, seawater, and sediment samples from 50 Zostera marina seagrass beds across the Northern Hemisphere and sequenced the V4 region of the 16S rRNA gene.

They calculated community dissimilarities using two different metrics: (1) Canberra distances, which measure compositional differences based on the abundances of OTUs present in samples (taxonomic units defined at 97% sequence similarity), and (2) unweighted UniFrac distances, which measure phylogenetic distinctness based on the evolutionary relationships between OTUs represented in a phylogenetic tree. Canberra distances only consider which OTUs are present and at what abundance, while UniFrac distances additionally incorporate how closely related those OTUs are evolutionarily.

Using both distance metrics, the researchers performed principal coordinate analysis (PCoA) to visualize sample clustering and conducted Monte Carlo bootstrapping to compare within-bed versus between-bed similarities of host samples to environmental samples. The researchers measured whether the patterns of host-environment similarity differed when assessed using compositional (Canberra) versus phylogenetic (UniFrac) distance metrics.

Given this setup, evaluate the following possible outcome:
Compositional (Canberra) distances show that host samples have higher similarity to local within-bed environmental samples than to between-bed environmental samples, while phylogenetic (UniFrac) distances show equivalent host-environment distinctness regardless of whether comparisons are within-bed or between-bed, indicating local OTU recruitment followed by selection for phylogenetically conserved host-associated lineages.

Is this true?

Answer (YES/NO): NO